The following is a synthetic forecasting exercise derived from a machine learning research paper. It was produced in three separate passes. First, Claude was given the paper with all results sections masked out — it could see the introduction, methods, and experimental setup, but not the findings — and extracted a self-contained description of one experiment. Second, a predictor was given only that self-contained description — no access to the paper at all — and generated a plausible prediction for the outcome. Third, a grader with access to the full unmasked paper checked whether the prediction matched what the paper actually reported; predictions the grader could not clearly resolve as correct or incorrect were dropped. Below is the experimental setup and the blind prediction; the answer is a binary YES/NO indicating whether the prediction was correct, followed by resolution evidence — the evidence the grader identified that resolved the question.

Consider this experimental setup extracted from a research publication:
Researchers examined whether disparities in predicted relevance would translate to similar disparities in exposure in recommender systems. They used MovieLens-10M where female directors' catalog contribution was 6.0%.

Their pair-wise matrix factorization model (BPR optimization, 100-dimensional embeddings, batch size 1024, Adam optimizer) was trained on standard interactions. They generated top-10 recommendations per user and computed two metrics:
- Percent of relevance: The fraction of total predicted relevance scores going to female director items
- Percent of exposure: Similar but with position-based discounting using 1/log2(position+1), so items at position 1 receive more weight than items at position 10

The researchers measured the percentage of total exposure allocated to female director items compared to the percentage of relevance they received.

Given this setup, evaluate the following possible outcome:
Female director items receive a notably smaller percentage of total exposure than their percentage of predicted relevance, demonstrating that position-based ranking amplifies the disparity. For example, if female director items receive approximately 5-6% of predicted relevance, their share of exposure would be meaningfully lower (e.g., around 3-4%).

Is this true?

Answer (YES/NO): NO